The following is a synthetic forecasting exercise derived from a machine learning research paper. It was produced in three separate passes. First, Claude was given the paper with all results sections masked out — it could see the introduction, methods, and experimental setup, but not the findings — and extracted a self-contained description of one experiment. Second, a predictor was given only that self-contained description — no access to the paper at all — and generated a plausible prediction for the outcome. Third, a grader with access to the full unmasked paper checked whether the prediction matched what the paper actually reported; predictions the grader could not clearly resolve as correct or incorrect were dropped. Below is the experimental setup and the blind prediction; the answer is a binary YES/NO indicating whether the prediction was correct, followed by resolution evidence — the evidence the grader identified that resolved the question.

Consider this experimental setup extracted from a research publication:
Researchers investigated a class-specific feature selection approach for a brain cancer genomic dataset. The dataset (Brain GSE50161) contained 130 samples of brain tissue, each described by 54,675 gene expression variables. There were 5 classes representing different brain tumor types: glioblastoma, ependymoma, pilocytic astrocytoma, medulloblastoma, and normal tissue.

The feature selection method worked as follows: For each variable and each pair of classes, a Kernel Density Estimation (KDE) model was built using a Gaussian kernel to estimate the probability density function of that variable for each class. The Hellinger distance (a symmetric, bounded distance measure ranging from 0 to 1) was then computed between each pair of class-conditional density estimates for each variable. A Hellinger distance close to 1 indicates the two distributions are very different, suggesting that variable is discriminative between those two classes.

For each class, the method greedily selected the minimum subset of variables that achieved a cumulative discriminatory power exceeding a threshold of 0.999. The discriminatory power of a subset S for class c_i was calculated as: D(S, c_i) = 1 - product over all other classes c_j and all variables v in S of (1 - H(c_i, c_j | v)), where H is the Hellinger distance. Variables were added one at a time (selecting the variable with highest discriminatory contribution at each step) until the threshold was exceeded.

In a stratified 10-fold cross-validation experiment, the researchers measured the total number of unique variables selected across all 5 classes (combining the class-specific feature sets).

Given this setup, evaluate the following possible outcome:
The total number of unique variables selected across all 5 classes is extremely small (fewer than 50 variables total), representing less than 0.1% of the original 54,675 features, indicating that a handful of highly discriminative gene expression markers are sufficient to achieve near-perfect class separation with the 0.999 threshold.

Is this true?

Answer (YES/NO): YES